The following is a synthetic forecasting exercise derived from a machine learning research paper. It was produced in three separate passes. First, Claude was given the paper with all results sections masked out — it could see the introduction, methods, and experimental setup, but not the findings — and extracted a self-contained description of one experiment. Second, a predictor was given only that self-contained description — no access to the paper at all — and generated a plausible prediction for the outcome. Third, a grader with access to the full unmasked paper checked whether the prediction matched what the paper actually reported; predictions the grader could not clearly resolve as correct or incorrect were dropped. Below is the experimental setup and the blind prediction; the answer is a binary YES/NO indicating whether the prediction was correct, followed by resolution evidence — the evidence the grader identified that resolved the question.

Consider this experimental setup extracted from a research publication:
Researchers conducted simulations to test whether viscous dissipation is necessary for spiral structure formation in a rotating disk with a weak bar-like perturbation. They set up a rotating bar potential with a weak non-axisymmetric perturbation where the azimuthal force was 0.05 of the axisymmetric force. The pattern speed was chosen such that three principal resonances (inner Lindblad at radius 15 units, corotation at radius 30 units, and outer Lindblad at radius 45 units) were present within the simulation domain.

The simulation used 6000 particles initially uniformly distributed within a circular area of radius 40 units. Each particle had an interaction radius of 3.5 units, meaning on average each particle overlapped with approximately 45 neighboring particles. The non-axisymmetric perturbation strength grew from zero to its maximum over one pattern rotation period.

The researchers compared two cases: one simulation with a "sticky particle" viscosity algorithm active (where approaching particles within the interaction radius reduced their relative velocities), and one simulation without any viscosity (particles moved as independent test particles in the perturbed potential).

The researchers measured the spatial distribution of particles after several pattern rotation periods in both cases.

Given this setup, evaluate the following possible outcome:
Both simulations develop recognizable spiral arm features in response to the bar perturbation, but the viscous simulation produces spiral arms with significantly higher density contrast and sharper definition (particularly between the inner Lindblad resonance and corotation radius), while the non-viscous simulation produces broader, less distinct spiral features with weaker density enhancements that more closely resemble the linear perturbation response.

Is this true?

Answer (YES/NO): NO